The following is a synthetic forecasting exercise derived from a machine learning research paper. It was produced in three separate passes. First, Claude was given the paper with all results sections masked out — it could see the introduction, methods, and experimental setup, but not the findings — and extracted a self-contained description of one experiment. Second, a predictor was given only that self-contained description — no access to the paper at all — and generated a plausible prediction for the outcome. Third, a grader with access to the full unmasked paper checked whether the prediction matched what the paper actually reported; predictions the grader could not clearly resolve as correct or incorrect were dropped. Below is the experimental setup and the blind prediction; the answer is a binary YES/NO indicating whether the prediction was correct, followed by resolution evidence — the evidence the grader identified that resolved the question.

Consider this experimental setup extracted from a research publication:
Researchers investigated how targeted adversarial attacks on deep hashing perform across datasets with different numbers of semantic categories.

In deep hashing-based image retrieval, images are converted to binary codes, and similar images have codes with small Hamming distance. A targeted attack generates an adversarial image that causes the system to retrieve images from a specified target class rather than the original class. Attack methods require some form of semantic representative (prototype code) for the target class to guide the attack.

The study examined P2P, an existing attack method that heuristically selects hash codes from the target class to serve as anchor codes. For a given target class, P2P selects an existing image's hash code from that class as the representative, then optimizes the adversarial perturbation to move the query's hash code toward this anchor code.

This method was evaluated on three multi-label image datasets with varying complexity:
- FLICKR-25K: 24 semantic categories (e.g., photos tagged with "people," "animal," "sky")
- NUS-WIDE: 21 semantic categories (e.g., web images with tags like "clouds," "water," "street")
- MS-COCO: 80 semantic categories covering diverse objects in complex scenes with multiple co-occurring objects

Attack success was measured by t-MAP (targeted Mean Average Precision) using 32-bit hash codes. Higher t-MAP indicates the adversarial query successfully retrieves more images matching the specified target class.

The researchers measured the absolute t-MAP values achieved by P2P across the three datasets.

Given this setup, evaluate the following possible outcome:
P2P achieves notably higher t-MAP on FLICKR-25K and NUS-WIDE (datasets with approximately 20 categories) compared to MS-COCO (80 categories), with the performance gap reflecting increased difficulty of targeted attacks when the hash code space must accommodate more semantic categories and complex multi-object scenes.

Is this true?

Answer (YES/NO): YES